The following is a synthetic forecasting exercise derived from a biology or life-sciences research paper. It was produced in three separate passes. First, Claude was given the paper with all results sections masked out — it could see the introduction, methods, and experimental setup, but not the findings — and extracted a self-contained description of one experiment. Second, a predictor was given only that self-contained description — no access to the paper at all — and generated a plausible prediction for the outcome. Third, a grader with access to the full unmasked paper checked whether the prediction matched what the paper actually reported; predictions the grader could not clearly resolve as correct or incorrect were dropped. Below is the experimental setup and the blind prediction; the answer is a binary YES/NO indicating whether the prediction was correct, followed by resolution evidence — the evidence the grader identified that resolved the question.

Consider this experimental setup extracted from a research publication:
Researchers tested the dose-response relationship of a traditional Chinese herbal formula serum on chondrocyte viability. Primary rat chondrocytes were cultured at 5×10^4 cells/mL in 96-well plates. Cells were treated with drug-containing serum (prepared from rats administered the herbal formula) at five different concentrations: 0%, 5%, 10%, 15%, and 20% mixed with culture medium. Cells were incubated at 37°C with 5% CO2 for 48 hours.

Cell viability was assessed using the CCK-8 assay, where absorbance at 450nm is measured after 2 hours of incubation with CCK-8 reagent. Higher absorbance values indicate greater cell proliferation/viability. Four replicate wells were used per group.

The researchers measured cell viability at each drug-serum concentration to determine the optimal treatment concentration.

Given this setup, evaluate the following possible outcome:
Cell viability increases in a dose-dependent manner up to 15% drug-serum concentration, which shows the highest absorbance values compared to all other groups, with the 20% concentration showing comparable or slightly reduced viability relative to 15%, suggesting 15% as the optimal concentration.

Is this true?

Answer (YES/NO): NO